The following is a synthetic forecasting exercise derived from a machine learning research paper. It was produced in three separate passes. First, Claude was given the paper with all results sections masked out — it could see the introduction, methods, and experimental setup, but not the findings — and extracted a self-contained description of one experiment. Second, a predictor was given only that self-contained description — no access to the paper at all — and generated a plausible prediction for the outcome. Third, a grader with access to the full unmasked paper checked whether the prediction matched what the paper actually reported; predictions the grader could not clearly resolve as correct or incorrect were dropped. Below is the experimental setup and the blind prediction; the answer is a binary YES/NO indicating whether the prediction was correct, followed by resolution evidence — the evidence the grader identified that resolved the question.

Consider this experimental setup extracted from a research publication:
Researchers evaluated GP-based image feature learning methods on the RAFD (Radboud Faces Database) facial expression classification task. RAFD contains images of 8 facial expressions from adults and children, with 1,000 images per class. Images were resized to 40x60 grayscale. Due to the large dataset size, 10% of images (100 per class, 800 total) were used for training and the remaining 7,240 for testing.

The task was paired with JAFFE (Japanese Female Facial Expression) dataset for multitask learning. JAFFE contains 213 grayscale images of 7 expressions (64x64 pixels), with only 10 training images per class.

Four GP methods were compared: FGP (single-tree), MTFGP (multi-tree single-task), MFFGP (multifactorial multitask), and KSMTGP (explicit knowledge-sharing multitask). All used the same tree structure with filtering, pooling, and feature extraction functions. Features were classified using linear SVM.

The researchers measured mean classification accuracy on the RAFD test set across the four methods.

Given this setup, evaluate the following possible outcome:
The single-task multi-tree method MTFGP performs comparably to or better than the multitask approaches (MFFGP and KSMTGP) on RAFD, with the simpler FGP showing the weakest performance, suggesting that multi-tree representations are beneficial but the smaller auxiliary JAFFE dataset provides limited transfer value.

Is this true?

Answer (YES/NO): NO